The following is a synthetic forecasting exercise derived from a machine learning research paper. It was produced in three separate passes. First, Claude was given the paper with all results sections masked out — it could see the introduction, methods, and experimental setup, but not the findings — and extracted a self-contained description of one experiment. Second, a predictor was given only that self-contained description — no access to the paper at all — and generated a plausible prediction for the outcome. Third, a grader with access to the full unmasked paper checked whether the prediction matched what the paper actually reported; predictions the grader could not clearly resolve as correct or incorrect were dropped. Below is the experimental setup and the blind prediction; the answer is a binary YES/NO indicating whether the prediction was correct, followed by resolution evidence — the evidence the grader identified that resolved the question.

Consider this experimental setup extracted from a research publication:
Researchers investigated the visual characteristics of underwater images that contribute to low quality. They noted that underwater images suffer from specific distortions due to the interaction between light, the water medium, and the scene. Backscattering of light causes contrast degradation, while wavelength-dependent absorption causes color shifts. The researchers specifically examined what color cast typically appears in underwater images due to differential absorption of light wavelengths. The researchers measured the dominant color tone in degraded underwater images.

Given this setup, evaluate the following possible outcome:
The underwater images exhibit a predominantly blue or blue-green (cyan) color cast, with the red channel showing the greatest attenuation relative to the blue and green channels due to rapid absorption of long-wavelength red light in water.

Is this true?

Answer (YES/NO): YES